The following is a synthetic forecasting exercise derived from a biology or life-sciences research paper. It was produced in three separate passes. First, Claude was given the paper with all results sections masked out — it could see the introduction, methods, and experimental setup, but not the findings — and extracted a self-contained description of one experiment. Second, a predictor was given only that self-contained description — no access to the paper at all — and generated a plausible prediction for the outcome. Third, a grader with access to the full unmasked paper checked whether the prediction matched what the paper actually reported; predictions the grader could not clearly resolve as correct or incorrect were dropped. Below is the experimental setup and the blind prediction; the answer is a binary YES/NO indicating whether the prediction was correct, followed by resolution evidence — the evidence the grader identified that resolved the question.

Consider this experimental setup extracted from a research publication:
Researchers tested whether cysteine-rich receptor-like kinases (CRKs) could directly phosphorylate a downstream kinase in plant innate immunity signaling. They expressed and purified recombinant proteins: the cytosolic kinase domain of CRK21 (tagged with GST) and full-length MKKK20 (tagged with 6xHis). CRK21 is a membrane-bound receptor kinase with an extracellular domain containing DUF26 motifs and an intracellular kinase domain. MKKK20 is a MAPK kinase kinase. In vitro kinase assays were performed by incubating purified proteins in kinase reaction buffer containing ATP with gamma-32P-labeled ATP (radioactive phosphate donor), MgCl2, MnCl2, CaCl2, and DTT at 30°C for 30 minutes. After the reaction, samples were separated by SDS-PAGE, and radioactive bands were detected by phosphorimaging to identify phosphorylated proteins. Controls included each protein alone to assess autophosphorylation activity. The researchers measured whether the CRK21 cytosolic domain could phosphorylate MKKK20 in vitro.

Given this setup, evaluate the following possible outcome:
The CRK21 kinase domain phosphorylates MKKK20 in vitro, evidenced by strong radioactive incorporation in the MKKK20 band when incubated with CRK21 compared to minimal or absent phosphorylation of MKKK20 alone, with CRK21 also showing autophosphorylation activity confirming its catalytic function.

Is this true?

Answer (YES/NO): NO